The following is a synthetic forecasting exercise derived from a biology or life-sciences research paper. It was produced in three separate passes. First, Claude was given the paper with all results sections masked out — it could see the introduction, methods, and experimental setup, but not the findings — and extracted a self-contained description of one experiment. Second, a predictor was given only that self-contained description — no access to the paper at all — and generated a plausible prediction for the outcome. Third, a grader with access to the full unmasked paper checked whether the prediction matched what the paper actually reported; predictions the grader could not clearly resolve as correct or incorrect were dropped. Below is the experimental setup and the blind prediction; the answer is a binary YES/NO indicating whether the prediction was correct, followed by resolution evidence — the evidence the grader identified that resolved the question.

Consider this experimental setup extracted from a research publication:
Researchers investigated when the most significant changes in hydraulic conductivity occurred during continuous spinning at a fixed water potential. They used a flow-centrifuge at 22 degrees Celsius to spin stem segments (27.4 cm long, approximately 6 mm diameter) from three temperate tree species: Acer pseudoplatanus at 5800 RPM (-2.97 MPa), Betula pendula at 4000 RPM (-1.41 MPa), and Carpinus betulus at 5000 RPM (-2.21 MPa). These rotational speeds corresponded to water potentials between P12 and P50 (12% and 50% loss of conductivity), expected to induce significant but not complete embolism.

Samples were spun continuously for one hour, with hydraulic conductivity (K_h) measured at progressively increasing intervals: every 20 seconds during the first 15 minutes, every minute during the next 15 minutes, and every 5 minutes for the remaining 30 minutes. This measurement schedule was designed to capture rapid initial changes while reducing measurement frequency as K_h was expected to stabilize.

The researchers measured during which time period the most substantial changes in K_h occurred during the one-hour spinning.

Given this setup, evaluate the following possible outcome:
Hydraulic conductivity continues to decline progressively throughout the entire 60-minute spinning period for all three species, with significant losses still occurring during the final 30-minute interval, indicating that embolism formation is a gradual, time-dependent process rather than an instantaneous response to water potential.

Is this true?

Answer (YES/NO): NO